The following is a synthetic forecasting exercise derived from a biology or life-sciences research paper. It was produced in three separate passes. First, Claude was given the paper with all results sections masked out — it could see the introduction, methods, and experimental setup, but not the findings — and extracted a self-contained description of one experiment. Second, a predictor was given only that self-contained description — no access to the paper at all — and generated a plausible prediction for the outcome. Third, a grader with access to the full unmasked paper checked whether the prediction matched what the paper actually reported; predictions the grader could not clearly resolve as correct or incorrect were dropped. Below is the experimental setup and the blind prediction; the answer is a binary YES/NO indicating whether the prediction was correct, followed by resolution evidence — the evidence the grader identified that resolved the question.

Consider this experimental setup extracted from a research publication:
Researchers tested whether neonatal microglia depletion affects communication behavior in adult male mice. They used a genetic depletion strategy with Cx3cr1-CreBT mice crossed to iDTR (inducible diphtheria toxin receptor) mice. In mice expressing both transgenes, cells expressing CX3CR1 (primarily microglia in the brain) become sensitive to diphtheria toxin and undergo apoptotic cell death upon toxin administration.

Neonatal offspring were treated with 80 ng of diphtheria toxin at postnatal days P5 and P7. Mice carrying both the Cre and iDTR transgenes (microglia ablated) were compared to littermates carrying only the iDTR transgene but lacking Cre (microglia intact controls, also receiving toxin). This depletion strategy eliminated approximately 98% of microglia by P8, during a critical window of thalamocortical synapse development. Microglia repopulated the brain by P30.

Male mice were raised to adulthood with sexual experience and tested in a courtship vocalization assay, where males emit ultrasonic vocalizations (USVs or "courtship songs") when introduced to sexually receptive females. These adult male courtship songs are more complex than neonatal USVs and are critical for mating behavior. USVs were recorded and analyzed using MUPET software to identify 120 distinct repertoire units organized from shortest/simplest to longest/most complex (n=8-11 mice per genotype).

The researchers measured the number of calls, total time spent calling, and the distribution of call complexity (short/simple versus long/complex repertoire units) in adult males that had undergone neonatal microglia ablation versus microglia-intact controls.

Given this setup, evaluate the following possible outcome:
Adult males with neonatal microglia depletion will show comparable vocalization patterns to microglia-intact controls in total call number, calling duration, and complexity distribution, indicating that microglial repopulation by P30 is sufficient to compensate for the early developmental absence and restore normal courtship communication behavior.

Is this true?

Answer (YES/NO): NO